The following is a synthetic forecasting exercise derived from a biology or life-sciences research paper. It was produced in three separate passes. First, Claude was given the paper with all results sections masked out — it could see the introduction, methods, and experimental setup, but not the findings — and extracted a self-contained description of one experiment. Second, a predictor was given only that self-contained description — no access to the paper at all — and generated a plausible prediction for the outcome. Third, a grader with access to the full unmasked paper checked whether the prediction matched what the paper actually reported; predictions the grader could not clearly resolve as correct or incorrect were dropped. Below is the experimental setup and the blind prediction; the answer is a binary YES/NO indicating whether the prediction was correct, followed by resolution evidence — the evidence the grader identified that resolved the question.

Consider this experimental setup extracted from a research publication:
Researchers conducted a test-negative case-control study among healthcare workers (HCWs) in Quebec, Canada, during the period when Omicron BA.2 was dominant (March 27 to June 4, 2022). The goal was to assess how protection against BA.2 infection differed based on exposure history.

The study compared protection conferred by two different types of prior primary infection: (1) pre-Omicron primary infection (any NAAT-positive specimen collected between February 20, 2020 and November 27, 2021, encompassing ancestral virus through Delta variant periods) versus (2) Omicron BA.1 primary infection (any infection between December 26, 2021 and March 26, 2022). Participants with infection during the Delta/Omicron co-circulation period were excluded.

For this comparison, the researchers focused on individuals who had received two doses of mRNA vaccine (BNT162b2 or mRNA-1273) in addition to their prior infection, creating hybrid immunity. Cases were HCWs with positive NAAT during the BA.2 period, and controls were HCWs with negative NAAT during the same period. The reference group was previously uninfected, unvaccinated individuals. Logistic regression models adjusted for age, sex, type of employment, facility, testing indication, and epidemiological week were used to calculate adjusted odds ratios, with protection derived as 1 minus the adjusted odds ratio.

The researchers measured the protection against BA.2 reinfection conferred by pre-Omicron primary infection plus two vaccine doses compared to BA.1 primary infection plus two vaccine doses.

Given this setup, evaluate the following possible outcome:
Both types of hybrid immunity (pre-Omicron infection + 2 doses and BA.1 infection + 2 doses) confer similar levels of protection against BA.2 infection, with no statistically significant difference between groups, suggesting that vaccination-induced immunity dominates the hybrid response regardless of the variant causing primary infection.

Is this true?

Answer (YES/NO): NO